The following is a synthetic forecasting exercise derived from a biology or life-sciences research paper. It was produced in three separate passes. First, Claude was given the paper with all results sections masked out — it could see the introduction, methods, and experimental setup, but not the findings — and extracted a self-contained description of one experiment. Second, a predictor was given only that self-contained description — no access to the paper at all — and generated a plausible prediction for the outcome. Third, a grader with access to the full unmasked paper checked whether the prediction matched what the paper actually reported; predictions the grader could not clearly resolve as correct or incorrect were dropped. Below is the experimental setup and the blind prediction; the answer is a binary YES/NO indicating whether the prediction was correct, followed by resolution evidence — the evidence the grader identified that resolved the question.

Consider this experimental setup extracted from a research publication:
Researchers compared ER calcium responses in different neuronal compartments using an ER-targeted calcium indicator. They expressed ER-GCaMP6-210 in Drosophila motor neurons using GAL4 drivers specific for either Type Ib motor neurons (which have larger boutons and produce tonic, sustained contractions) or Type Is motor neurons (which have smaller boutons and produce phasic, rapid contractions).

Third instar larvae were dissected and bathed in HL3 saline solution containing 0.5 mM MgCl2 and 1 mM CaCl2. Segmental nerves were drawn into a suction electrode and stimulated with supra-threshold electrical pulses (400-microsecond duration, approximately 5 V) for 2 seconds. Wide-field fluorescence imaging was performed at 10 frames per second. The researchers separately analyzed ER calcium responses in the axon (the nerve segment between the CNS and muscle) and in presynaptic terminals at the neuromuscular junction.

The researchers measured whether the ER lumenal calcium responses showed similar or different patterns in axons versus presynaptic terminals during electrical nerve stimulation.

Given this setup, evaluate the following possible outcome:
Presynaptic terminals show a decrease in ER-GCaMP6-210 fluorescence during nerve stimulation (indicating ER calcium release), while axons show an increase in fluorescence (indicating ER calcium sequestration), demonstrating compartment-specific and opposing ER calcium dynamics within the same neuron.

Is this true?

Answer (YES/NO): NO